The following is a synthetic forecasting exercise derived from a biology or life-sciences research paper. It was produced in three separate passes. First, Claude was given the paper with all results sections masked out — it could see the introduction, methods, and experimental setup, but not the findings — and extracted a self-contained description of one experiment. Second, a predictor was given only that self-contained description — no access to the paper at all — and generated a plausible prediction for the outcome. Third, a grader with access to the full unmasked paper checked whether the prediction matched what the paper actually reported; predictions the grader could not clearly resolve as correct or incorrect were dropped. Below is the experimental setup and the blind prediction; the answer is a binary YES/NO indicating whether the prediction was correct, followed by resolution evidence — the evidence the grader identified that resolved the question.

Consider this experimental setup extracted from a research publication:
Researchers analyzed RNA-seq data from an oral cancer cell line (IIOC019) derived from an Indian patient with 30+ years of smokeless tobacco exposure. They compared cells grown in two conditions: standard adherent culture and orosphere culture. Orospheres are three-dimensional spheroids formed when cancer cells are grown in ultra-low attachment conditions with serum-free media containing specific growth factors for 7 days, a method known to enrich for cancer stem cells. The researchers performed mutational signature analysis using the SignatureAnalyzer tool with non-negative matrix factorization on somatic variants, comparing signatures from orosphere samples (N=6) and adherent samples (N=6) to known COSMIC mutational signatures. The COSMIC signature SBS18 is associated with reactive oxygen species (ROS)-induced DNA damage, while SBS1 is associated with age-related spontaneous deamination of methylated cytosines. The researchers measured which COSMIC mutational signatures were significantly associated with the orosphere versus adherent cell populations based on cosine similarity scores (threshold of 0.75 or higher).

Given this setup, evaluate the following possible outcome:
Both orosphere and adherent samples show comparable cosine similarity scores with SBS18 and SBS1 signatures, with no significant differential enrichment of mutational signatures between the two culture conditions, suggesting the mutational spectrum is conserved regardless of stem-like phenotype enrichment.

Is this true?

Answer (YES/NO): NO